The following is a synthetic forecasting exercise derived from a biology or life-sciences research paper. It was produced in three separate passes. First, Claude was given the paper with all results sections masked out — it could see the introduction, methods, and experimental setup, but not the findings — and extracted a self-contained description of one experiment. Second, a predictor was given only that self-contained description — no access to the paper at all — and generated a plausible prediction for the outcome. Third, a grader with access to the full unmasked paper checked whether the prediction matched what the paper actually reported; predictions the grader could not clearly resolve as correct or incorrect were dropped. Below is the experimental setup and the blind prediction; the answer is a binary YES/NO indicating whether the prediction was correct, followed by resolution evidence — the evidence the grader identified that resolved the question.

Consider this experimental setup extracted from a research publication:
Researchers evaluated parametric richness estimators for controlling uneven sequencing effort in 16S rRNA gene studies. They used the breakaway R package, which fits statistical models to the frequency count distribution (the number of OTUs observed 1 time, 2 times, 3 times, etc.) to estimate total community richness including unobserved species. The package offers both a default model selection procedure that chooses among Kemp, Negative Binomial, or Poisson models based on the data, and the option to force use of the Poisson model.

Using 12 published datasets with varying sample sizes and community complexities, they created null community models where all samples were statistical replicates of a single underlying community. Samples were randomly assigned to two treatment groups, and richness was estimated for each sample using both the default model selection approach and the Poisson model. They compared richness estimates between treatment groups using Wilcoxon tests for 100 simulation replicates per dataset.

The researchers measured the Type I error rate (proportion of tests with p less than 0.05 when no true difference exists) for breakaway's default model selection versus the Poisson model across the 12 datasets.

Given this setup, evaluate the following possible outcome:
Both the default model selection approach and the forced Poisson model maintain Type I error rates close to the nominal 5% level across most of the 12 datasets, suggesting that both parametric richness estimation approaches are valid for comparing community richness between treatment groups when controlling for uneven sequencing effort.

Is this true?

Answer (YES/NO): YES